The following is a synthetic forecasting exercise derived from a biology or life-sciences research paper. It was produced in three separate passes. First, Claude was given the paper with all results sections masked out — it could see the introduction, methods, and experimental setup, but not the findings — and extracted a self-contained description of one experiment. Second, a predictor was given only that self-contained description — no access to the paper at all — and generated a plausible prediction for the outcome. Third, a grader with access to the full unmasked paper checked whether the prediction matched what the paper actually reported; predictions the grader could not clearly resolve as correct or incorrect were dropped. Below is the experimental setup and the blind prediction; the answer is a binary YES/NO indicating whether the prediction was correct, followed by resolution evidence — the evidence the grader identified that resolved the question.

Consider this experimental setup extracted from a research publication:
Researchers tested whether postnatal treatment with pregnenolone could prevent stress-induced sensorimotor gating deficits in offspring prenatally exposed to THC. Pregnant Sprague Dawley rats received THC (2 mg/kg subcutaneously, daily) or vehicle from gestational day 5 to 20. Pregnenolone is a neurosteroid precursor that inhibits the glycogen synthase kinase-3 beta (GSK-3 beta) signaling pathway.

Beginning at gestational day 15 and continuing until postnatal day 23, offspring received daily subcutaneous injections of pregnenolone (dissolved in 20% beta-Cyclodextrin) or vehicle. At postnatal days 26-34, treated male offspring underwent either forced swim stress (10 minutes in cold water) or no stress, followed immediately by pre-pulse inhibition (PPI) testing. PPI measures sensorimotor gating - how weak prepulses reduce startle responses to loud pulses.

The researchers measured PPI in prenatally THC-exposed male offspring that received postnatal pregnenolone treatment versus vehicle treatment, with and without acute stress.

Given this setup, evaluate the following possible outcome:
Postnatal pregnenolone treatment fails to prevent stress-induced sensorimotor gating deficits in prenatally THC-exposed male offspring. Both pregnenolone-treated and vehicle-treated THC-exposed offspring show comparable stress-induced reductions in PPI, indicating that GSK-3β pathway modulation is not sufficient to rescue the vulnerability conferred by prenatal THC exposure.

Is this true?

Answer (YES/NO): NO